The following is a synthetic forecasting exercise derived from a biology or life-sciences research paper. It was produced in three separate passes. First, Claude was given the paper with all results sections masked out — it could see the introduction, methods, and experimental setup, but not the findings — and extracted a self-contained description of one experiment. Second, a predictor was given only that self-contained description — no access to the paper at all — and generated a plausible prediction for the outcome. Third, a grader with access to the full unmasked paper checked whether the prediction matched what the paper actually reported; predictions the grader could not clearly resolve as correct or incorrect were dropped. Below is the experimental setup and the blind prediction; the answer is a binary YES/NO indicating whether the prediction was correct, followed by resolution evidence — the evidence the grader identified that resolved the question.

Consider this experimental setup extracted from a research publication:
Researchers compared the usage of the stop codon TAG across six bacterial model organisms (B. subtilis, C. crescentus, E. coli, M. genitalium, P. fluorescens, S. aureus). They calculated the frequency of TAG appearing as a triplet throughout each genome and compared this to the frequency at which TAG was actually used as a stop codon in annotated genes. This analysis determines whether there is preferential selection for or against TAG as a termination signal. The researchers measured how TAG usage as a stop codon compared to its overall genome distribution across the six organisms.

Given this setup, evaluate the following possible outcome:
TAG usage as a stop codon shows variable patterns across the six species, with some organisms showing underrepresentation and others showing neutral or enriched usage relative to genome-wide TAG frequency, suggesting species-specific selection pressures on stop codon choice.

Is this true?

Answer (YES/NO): NO